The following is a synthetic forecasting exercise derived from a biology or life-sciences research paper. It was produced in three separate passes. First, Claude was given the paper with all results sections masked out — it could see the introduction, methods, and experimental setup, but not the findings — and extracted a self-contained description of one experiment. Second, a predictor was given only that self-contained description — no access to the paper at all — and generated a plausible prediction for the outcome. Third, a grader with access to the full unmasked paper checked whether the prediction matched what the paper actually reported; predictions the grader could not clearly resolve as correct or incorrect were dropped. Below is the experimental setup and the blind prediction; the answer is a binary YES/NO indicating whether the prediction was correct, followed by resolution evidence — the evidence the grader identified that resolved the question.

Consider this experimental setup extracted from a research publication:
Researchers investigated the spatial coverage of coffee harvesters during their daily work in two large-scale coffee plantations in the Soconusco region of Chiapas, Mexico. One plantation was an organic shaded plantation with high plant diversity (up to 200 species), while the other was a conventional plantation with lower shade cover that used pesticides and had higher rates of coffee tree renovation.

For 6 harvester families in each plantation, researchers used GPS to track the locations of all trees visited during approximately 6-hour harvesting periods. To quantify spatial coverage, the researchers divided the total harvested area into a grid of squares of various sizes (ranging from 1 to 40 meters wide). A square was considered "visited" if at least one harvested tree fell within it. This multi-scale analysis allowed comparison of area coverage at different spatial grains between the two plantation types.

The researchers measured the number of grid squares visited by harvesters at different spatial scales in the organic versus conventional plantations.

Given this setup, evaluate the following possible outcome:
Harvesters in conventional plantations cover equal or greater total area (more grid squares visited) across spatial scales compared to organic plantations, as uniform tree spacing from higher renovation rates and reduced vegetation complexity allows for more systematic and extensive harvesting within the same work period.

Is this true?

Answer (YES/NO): NO